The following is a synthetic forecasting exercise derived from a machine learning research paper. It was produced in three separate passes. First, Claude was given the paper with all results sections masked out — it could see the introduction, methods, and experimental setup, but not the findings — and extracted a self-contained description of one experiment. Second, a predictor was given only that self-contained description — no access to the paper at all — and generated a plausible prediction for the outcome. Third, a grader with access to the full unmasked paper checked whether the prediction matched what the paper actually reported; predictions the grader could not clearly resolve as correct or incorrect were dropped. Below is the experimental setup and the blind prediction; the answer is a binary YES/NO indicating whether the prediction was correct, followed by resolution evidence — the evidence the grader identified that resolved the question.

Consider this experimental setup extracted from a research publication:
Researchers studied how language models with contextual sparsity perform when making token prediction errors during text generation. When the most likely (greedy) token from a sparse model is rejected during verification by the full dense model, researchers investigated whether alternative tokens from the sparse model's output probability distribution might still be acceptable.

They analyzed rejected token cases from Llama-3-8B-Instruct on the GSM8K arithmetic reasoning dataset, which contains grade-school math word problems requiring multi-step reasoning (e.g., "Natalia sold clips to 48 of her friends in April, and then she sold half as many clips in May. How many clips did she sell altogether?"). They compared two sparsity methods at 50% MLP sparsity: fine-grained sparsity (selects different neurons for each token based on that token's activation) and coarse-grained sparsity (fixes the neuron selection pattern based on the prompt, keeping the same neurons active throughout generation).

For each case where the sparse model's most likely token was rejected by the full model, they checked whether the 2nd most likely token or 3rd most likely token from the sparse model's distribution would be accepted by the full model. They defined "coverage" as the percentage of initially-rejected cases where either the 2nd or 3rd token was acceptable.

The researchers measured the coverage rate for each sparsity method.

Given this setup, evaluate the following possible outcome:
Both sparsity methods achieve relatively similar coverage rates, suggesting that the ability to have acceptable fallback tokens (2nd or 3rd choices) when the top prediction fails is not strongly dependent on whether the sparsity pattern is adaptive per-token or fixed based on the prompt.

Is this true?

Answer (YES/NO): YES